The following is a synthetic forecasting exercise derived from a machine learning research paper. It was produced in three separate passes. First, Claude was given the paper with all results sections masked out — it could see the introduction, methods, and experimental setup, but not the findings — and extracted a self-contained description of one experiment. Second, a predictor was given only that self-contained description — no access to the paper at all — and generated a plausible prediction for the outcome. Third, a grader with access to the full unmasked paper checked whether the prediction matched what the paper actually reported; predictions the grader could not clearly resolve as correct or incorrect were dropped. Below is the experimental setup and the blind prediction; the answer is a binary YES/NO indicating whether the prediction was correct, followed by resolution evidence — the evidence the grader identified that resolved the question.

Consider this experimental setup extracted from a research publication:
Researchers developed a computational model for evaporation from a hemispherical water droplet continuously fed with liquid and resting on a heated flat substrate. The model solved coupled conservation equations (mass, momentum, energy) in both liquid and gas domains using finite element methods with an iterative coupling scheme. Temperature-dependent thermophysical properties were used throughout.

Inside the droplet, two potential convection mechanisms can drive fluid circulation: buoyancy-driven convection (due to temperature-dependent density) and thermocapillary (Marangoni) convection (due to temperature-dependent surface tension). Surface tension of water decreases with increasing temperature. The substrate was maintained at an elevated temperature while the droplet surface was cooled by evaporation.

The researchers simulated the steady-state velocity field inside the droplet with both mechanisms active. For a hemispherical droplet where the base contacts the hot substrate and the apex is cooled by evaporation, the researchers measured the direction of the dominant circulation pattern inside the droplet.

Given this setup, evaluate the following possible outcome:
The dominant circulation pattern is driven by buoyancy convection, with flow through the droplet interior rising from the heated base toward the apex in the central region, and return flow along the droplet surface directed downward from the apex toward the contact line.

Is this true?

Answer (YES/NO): NO